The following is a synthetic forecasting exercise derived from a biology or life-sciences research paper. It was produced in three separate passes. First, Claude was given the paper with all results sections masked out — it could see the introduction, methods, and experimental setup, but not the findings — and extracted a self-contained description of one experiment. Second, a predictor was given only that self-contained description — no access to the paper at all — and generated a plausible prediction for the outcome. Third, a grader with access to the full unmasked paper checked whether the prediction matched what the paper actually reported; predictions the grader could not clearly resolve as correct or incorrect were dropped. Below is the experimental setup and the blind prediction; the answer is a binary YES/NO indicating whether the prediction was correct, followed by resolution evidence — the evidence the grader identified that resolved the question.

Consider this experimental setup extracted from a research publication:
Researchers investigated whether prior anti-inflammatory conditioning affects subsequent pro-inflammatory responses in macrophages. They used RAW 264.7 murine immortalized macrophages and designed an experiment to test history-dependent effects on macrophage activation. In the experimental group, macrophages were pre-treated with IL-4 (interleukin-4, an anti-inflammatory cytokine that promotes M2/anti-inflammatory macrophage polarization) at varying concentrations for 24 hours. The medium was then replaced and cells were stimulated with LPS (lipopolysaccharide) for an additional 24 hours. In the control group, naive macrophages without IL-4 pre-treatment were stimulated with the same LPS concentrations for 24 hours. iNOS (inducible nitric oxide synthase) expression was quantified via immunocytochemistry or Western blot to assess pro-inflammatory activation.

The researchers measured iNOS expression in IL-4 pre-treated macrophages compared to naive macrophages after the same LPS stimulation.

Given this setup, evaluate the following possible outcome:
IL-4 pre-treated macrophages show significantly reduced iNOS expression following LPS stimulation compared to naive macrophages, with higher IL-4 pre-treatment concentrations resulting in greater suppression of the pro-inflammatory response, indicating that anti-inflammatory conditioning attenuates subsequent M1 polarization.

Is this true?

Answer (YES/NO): YES